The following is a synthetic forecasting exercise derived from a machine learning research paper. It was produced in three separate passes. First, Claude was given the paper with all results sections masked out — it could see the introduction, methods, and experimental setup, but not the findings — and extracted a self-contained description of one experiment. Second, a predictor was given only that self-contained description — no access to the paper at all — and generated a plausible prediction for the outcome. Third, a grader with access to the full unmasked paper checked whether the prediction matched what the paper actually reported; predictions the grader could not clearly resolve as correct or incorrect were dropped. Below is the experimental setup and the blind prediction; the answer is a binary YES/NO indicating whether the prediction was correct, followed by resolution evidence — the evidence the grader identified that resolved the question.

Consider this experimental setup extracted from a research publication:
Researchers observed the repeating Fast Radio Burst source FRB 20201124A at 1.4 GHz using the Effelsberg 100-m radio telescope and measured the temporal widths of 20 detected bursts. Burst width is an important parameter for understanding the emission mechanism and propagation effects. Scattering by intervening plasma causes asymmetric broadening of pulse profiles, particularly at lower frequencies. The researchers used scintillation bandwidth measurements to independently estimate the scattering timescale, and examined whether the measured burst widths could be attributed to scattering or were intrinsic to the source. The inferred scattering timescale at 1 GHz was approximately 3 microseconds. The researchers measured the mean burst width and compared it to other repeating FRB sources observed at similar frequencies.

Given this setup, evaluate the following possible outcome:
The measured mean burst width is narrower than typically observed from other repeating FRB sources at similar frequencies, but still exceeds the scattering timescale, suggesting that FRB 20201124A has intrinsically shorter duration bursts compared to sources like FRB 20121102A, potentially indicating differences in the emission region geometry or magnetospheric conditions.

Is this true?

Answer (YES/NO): NO